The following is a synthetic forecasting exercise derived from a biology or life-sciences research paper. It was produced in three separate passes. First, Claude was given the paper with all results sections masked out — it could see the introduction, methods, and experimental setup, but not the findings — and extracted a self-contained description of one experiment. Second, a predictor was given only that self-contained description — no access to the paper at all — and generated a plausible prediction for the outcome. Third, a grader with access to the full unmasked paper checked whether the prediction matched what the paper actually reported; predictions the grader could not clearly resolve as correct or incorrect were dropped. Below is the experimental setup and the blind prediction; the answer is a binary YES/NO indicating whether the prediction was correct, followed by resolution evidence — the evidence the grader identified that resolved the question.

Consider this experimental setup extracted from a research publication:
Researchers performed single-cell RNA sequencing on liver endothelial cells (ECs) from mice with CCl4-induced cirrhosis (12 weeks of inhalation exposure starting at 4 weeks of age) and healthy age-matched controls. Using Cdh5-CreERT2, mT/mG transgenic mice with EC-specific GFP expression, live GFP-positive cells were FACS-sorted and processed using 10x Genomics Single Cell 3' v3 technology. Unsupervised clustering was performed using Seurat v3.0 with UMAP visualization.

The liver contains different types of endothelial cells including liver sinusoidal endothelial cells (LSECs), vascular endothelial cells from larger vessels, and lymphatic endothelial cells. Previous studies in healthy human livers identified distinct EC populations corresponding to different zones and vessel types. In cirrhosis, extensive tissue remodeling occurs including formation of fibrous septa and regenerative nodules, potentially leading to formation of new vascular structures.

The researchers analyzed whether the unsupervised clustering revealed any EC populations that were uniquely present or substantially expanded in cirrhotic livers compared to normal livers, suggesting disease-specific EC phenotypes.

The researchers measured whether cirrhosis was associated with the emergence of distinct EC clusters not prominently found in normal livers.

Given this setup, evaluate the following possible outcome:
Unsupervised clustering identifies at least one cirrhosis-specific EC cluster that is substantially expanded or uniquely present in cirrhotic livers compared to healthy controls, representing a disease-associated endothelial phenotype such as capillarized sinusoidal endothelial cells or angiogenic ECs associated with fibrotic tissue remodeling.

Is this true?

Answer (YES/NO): NO